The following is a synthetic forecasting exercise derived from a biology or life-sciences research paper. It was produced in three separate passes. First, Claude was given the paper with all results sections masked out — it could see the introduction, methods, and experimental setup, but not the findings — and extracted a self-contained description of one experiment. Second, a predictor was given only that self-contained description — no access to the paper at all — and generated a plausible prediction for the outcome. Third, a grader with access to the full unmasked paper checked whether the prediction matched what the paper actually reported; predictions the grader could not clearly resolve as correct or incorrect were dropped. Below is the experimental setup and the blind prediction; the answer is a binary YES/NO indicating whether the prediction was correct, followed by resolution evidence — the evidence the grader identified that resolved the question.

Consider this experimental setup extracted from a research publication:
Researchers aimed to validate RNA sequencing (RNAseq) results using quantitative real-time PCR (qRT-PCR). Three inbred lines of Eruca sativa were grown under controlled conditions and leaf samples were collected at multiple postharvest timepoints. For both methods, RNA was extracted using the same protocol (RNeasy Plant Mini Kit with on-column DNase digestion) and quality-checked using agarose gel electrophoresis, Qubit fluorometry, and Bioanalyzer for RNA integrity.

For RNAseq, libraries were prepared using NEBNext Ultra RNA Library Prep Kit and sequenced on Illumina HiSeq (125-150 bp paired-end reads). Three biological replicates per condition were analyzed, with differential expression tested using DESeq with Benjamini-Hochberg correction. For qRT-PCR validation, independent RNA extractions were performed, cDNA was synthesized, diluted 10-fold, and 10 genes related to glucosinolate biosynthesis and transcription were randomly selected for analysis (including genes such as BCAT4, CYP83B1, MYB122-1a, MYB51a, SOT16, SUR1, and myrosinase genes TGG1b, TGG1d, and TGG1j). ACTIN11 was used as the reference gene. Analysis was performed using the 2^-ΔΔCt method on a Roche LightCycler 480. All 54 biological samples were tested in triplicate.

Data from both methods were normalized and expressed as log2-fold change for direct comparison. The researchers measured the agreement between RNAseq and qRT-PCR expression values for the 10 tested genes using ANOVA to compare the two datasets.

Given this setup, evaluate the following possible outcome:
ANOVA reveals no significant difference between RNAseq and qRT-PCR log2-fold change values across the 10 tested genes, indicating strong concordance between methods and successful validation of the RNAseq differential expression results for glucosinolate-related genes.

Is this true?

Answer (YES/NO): YES